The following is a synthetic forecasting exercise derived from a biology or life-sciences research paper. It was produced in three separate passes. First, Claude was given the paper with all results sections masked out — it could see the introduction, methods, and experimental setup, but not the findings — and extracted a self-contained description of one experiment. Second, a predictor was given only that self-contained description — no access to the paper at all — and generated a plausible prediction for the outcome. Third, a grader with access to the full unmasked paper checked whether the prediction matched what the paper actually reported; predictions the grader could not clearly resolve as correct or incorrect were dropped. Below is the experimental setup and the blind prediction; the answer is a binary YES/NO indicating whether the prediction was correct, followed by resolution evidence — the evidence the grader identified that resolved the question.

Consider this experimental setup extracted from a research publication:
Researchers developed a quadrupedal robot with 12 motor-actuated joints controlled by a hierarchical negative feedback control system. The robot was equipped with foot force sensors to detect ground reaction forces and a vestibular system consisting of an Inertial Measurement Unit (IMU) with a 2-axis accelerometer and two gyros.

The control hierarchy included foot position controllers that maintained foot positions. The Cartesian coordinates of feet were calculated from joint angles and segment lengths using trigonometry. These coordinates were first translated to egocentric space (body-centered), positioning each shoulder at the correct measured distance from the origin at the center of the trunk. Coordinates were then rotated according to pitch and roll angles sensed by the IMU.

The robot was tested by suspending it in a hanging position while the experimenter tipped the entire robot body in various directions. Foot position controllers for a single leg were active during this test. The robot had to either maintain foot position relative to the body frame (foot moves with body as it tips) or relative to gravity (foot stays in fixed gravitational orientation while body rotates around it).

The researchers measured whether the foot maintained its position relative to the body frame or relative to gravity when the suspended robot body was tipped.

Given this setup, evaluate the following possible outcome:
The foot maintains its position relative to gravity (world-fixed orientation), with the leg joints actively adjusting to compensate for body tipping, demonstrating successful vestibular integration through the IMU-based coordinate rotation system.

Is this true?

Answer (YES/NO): YES